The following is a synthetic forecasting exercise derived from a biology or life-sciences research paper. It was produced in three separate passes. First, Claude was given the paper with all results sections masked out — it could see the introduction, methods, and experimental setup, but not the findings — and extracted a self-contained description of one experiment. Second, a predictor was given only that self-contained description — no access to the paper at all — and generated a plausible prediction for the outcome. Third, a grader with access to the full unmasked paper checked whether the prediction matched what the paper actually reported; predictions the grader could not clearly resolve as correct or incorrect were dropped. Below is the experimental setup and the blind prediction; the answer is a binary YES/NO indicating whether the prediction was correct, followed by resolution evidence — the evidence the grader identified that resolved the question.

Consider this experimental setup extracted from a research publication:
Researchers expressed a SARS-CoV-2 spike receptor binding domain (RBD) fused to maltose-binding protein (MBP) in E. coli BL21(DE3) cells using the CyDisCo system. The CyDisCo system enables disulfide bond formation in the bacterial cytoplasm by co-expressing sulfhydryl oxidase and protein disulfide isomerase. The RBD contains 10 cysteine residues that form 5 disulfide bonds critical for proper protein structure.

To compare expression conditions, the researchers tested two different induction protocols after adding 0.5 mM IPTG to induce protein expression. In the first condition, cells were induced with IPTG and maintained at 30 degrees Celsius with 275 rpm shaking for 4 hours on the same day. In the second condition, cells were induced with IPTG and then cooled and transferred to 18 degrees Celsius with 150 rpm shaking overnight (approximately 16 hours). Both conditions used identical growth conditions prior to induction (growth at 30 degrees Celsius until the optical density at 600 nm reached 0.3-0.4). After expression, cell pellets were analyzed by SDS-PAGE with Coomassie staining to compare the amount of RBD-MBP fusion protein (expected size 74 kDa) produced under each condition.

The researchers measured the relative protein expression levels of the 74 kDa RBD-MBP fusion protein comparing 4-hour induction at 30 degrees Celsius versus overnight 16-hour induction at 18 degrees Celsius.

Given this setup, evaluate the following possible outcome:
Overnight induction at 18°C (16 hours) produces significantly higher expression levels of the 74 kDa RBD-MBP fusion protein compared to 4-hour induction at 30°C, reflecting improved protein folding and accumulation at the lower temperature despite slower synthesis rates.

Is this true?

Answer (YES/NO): NO